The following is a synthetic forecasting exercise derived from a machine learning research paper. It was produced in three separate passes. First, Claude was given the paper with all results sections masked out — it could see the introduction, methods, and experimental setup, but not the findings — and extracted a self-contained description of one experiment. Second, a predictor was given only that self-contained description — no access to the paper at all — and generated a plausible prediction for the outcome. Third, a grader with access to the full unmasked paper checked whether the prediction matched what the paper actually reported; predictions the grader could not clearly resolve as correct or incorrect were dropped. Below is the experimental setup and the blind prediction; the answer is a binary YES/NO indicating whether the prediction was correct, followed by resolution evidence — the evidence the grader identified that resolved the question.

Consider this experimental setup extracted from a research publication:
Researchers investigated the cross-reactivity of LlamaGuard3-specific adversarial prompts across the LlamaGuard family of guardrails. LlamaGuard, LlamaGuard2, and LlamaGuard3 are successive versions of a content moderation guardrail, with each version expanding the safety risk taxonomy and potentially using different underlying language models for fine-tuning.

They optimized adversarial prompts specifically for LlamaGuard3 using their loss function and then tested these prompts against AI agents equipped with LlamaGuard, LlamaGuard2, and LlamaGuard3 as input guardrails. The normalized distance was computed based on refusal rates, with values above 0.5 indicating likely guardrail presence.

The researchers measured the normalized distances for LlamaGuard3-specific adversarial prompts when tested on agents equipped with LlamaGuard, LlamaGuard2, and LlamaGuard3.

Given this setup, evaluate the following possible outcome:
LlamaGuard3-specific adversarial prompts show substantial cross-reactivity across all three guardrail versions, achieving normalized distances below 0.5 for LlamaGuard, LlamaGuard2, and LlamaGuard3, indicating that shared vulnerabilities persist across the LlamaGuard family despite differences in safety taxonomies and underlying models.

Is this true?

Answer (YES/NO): NO